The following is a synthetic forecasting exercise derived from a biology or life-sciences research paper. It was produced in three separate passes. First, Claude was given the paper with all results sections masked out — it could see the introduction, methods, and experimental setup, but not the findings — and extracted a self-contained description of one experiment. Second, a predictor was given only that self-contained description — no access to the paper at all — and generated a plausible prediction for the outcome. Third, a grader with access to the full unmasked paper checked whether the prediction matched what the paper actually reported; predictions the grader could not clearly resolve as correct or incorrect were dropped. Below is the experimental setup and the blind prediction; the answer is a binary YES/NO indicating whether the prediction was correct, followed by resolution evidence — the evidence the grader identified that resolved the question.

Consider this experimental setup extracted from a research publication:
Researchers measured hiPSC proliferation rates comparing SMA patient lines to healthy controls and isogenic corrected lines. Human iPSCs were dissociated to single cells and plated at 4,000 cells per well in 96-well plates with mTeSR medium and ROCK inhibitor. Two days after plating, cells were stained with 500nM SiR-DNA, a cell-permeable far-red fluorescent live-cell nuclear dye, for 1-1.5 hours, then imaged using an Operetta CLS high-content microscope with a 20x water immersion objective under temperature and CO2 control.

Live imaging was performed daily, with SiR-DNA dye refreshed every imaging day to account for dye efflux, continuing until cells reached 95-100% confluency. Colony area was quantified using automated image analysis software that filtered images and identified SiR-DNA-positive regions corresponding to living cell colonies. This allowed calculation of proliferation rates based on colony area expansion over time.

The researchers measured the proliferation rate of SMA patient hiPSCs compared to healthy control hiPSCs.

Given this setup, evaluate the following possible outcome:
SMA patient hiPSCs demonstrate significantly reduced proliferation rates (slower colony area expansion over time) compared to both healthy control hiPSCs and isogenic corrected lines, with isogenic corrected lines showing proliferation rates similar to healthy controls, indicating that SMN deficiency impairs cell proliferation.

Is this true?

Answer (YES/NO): NO